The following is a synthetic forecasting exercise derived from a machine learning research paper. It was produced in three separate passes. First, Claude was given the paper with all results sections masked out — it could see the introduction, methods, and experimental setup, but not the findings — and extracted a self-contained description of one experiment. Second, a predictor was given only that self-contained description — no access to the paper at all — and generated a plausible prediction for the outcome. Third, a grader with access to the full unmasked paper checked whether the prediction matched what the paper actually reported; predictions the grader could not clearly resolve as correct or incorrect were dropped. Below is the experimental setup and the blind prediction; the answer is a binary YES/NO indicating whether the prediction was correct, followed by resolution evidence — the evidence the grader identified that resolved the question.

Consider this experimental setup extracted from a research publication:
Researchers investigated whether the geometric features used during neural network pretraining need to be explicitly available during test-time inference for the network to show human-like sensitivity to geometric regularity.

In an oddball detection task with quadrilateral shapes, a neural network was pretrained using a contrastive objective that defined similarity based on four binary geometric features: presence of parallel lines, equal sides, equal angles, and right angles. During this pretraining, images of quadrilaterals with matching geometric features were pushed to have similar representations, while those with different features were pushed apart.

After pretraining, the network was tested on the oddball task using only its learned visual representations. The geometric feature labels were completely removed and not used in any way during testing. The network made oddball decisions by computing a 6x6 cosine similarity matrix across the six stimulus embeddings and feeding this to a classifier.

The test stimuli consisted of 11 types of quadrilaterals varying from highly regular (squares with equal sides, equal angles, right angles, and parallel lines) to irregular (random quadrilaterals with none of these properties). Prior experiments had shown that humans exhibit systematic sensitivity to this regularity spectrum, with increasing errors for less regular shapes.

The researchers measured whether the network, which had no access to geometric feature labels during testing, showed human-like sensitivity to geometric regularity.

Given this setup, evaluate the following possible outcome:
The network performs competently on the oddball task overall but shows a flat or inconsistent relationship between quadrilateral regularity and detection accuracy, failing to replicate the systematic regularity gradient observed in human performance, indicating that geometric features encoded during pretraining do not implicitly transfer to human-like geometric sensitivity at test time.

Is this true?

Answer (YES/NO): NO